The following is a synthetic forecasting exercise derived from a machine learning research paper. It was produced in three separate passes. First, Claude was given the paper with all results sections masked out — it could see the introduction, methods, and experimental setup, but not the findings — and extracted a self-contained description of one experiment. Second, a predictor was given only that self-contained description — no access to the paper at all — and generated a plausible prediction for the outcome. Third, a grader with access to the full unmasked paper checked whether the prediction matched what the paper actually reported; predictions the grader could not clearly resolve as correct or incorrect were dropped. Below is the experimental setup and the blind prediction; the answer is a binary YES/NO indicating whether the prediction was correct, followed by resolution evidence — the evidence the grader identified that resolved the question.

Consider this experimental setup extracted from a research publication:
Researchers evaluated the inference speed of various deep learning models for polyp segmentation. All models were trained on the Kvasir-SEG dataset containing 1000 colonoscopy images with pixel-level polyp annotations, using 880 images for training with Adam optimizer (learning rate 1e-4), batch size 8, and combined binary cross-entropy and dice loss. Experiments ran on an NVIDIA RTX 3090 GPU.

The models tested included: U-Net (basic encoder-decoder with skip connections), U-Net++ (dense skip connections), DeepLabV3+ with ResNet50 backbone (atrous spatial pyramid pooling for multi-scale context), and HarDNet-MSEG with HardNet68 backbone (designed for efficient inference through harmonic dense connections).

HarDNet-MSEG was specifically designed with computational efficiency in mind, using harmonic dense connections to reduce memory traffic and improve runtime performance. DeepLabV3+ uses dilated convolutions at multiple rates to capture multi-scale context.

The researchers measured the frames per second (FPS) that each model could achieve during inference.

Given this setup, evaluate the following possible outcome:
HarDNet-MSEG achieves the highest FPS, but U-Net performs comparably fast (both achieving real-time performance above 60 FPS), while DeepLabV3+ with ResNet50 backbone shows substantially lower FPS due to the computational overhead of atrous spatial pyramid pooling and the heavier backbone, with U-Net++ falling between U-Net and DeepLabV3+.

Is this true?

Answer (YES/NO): NO